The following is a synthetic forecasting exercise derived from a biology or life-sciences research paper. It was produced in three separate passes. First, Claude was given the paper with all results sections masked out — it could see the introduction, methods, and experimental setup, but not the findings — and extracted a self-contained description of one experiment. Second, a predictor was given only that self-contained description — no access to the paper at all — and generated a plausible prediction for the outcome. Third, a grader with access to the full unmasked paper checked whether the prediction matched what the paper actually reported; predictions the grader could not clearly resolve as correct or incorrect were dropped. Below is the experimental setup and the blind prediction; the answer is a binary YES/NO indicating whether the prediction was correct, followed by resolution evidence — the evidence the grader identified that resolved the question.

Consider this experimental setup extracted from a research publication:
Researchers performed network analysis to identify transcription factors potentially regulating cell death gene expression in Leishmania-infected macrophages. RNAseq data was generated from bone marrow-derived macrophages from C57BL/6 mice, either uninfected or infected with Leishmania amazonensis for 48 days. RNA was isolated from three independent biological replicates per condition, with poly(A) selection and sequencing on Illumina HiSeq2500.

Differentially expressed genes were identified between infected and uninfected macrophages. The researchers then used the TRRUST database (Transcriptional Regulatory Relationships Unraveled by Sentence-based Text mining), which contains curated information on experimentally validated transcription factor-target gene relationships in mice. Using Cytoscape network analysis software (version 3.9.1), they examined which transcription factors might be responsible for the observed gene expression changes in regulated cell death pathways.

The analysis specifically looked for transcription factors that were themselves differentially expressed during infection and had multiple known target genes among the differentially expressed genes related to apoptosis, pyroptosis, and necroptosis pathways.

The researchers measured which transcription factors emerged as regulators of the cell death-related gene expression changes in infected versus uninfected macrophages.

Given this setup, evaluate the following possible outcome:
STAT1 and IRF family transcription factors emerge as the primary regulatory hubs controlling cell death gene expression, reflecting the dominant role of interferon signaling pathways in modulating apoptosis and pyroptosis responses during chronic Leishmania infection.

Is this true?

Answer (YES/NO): NO